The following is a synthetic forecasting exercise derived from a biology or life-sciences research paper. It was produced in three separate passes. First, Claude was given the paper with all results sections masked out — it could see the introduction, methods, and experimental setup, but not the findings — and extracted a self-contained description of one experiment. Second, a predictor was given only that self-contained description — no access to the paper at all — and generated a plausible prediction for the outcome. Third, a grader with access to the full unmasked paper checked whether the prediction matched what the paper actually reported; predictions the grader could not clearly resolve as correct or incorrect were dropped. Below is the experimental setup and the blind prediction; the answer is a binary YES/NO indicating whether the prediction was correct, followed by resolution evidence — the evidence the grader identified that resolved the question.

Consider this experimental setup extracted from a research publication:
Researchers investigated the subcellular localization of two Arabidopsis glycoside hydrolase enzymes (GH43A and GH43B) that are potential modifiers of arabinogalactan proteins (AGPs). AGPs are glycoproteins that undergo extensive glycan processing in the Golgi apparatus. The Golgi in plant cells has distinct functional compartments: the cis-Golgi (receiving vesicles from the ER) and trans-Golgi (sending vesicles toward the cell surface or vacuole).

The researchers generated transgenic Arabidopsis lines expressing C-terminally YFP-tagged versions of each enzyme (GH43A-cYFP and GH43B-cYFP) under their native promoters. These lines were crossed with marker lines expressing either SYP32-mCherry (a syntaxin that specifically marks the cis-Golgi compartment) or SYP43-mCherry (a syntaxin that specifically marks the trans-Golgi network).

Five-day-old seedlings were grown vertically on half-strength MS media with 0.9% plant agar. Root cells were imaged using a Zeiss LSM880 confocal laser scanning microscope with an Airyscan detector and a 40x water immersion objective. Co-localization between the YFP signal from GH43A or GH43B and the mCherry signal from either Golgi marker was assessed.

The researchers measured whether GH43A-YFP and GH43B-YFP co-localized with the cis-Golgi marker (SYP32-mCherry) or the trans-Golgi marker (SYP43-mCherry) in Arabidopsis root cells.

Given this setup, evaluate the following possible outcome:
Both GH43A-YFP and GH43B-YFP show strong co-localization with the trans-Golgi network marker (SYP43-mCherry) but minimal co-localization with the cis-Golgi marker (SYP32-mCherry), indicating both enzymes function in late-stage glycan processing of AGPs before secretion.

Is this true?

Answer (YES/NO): NO